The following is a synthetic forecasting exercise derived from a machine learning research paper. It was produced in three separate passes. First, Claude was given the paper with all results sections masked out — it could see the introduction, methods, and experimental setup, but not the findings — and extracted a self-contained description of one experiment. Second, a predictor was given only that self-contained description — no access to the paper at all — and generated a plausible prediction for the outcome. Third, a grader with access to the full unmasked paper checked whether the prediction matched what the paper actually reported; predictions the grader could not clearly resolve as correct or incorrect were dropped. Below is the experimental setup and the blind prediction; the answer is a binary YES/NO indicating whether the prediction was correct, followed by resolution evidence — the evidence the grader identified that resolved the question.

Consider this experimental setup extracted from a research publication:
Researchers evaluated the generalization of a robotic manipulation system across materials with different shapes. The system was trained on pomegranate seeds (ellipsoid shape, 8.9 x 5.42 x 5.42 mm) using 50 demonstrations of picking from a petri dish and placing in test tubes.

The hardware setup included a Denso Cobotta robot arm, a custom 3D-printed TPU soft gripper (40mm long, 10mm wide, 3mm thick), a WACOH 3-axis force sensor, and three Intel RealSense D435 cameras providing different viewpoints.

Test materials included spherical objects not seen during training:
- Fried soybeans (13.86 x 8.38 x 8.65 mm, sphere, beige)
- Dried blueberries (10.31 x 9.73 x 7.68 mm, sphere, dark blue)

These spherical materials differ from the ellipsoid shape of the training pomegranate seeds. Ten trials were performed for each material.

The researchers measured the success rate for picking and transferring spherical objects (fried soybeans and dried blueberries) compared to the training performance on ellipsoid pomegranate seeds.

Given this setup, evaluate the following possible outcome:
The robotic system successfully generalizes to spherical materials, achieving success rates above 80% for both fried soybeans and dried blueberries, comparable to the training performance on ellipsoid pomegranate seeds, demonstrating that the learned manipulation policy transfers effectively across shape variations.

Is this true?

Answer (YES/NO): NO